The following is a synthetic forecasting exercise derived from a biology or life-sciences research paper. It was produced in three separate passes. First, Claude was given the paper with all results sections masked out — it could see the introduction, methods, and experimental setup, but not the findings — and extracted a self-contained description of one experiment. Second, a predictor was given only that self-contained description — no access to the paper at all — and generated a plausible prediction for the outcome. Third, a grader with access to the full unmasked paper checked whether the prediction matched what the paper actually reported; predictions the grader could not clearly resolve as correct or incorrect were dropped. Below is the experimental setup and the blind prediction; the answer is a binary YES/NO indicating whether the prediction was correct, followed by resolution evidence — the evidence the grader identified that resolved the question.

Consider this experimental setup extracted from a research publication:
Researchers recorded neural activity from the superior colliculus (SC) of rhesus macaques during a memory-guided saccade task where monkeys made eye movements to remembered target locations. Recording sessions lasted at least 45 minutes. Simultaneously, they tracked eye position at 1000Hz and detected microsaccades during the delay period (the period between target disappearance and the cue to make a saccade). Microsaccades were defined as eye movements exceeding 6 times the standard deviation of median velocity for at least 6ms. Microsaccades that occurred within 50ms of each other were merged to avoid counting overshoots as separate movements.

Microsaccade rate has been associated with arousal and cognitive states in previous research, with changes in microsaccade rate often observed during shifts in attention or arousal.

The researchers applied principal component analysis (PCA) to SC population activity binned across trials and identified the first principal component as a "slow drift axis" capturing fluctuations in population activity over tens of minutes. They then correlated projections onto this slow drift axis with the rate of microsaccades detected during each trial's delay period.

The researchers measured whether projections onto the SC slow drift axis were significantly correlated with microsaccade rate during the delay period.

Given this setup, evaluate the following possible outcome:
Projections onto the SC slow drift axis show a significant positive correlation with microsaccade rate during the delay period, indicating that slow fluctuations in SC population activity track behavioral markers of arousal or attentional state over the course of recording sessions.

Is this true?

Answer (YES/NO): NO